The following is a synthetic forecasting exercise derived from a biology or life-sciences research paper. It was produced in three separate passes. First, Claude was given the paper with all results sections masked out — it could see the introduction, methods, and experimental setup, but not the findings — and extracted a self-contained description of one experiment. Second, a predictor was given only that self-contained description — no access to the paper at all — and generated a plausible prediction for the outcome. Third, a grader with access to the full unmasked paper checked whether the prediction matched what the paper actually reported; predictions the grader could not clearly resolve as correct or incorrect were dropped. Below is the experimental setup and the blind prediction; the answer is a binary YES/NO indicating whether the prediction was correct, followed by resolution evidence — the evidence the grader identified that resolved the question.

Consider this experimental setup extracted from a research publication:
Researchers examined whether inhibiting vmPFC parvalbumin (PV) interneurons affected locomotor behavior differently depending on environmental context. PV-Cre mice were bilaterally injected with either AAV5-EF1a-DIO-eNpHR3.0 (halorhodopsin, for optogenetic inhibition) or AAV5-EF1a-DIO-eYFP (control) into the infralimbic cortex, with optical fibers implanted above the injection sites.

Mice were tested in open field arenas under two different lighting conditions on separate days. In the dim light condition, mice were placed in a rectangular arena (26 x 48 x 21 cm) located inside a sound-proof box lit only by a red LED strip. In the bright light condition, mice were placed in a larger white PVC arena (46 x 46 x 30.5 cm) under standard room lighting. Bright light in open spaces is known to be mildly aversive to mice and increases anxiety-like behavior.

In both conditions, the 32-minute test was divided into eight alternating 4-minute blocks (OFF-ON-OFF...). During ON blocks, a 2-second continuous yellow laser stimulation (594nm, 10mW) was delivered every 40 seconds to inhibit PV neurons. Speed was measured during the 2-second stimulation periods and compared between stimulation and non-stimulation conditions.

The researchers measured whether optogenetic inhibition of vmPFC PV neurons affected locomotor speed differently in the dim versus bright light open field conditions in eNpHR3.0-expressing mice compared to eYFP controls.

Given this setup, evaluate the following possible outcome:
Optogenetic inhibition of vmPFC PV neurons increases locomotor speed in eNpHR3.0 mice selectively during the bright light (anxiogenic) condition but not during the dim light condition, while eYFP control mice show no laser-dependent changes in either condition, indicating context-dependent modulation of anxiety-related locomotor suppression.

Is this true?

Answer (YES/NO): NO